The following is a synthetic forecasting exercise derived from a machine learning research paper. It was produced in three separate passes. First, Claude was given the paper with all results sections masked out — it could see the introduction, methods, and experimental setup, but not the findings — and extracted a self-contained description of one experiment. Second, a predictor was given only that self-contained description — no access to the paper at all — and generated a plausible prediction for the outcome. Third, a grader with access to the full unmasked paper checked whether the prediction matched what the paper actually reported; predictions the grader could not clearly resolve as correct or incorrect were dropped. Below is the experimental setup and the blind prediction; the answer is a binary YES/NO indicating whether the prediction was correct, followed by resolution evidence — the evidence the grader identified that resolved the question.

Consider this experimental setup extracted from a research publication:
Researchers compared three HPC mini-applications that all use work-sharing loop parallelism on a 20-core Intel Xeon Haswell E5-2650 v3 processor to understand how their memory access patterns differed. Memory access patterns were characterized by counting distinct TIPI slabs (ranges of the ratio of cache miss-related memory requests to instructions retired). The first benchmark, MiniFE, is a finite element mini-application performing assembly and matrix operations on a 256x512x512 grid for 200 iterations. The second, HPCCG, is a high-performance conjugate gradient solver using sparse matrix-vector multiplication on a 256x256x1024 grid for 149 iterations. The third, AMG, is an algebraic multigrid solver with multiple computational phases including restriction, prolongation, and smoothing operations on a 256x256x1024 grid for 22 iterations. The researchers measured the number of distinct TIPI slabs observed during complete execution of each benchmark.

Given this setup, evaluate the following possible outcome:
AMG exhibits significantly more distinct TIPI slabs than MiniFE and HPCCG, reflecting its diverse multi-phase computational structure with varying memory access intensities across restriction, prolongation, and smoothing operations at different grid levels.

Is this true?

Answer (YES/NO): YES